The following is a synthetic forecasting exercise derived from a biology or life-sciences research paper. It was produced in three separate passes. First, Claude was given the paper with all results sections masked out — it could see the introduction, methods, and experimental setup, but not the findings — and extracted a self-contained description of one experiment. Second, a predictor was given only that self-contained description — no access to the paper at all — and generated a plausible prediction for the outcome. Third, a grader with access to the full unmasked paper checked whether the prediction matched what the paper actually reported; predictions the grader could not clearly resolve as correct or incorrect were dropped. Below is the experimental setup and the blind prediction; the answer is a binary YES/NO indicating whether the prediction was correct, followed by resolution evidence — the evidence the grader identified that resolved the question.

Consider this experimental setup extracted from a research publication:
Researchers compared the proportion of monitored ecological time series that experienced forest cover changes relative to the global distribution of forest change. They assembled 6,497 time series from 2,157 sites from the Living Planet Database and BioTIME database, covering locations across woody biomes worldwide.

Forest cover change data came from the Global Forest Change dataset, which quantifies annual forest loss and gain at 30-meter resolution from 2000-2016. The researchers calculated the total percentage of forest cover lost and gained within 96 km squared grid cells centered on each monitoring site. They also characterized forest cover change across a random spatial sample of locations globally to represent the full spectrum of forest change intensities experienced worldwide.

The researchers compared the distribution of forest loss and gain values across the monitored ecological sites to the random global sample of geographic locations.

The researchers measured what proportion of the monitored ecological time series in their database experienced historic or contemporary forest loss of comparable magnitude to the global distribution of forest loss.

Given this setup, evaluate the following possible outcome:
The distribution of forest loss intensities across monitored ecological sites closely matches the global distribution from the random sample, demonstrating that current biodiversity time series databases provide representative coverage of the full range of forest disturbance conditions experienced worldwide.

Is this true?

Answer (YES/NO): NO